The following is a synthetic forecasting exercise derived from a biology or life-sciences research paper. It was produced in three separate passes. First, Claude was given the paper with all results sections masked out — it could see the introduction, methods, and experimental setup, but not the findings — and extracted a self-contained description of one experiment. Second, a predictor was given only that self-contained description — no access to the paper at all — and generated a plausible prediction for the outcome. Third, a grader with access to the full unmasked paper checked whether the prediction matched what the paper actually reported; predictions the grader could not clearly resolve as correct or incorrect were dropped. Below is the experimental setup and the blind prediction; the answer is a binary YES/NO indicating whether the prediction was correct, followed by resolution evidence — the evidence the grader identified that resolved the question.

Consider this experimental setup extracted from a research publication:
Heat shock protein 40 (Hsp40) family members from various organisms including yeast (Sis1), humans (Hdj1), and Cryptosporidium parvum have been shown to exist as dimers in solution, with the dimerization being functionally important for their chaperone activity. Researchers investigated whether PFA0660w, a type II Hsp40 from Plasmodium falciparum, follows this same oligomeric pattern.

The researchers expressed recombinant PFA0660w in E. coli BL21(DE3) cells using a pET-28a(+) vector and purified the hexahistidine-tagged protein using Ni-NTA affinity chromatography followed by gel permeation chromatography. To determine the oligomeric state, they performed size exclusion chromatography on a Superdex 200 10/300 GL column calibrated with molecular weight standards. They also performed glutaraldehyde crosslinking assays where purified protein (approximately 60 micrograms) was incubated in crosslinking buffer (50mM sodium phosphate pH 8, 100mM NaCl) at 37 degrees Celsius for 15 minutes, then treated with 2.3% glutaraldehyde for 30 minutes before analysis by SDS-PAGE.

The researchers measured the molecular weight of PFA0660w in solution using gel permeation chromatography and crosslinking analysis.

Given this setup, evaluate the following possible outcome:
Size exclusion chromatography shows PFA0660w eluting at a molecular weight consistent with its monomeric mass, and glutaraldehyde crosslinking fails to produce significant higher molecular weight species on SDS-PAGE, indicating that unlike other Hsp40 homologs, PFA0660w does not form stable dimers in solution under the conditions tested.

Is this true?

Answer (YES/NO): YES